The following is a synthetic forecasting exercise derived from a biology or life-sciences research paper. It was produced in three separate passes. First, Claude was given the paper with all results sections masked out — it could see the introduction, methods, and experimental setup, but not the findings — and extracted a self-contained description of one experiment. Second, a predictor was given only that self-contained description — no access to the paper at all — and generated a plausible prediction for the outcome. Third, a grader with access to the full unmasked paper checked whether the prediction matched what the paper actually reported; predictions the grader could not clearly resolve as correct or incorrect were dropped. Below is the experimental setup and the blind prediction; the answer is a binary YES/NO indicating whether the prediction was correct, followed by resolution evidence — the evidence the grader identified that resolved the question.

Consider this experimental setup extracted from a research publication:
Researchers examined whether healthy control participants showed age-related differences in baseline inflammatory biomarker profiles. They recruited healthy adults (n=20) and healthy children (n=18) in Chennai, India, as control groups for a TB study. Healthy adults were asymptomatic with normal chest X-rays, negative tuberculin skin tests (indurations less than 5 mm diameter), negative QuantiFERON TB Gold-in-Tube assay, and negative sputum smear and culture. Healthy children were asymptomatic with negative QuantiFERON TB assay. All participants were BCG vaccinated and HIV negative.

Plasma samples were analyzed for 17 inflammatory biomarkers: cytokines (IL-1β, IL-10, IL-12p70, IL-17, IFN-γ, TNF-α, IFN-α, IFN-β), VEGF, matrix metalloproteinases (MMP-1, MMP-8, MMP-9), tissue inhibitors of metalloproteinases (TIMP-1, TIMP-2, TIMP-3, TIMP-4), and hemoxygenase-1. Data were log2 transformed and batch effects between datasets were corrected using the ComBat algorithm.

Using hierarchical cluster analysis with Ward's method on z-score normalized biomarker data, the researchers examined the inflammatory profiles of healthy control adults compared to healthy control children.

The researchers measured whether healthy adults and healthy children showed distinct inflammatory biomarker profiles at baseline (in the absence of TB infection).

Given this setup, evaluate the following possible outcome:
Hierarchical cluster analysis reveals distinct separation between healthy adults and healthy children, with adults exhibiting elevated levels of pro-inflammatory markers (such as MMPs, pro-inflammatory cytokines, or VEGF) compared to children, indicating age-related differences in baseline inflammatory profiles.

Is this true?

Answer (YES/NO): NO